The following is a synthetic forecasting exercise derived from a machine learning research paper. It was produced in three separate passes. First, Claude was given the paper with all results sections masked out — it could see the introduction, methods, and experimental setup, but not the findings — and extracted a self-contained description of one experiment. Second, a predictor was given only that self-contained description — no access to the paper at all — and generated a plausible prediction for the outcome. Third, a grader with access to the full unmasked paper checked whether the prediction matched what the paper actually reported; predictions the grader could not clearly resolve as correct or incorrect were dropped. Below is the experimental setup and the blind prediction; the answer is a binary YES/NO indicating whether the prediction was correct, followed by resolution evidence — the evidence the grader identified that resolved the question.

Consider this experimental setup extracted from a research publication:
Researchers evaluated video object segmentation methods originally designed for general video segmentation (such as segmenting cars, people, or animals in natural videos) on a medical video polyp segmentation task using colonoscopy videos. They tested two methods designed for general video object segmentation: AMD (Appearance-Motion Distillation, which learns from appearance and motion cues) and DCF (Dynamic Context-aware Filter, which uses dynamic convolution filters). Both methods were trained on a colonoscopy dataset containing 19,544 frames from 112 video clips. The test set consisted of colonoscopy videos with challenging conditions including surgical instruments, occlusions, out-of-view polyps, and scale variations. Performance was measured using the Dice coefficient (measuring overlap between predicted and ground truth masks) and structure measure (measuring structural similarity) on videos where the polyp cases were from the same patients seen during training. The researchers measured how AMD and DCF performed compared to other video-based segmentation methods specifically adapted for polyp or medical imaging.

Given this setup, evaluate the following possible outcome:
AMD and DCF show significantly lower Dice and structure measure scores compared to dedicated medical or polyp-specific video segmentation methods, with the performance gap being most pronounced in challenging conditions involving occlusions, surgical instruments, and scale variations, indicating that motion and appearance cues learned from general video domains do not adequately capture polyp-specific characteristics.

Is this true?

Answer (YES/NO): NO